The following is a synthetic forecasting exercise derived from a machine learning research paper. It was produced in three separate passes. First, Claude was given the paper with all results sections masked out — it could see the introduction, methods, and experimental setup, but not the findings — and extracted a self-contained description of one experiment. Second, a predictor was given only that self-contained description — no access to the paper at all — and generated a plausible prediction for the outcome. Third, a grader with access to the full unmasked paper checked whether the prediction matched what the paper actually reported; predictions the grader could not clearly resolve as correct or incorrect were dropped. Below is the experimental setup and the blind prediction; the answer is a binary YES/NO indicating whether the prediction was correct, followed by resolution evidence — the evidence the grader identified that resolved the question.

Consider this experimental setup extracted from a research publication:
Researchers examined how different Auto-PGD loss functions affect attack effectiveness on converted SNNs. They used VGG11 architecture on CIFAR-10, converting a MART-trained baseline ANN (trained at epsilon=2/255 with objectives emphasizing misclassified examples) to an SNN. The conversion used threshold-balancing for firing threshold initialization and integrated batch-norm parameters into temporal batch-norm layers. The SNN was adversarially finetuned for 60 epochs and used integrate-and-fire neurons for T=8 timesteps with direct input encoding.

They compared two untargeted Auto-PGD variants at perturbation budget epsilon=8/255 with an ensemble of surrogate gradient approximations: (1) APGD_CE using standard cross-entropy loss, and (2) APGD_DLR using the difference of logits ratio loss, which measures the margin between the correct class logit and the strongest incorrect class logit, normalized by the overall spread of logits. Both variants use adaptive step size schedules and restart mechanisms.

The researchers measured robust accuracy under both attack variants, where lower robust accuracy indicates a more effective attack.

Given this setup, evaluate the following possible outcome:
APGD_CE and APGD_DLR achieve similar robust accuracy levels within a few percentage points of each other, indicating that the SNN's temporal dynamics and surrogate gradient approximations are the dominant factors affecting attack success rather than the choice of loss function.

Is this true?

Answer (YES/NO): NO